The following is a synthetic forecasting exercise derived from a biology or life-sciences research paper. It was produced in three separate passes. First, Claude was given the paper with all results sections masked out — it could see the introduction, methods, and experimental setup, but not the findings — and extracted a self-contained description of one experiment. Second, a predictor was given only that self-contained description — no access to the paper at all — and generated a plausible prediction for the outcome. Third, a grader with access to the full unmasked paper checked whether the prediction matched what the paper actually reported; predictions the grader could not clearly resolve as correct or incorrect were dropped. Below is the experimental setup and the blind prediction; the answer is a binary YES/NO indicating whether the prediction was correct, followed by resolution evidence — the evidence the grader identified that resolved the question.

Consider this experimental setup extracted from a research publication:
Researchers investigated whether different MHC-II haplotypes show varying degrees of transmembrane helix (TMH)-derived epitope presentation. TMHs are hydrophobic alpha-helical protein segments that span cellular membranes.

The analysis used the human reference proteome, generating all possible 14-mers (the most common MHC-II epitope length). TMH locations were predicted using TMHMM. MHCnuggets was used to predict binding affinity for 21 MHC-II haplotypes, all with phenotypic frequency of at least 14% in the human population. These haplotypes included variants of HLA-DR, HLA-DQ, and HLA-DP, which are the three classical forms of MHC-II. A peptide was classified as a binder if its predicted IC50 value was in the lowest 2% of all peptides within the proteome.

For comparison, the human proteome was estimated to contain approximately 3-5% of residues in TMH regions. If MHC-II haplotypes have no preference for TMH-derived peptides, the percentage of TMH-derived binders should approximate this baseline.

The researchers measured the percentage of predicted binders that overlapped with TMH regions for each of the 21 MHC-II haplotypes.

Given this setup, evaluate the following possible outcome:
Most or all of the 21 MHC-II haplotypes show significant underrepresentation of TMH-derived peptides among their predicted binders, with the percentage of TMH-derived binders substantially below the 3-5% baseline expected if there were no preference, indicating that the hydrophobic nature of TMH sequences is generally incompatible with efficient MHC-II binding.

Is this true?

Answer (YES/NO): NO